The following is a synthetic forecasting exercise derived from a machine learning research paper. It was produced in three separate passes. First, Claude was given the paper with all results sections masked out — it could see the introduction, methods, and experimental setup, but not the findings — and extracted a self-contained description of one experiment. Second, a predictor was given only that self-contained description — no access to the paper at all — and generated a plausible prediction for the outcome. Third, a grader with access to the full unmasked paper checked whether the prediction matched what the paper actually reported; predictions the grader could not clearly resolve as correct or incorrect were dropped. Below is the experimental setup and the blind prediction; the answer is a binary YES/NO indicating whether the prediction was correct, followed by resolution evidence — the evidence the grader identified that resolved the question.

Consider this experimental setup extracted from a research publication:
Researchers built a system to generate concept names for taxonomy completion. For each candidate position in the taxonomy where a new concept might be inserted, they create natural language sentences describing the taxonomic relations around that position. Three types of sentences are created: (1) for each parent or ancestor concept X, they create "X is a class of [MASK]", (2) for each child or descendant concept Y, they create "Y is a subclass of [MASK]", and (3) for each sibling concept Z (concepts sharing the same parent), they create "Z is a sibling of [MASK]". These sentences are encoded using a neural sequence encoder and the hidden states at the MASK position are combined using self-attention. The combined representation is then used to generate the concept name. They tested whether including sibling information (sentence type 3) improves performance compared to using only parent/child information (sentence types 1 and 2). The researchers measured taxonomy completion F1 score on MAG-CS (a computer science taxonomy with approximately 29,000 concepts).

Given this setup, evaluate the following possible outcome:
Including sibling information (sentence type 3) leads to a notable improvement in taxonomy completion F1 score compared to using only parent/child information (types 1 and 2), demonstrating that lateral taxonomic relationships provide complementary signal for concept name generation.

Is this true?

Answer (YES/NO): YES